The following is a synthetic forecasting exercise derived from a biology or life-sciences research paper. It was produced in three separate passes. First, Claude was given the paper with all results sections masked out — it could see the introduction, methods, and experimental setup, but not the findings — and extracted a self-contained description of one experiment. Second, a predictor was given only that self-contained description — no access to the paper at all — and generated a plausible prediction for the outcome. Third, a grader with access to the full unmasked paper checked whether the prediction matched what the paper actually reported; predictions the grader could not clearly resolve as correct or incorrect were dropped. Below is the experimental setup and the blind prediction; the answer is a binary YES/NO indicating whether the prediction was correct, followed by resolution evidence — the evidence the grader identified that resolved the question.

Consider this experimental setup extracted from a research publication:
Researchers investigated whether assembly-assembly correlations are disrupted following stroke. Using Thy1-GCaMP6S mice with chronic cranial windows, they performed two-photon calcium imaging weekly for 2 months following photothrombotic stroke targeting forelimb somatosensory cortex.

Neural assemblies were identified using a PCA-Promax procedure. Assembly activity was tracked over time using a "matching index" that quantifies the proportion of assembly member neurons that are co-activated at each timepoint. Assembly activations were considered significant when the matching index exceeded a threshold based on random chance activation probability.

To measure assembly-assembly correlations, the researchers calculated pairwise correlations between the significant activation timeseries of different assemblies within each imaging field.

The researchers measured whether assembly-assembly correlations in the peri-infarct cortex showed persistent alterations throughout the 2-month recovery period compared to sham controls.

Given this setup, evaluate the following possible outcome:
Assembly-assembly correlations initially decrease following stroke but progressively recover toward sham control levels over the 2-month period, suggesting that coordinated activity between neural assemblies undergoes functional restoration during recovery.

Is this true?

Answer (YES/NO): NO